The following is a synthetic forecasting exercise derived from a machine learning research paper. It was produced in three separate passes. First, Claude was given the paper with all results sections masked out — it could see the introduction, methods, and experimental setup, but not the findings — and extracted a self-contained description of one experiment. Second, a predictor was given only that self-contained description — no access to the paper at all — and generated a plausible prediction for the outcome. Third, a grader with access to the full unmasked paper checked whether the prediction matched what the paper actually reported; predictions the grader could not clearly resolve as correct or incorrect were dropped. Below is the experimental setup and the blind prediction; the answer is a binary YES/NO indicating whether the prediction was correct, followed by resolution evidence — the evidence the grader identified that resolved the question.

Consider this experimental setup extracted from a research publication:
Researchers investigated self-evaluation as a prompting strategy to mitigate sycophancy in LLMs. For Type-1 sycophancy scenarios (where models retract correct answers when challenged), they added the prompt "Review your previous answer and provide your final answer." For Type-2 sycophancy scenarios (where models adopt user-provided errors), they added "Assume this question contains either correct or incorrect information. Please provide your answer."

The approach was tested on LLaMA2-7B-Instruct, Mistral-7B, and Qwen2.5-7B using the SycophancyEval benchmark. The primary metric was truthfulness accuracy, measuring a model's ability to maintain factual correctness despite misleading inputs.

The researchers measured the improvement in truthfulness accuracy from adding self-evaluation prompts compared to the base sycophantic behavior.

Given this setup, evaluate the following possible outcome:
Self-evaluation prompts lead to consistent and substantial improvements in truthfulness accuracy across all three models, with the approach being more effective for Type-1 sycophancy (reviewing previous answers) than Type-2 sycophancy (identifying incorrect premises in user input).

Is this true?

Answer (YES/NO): NO